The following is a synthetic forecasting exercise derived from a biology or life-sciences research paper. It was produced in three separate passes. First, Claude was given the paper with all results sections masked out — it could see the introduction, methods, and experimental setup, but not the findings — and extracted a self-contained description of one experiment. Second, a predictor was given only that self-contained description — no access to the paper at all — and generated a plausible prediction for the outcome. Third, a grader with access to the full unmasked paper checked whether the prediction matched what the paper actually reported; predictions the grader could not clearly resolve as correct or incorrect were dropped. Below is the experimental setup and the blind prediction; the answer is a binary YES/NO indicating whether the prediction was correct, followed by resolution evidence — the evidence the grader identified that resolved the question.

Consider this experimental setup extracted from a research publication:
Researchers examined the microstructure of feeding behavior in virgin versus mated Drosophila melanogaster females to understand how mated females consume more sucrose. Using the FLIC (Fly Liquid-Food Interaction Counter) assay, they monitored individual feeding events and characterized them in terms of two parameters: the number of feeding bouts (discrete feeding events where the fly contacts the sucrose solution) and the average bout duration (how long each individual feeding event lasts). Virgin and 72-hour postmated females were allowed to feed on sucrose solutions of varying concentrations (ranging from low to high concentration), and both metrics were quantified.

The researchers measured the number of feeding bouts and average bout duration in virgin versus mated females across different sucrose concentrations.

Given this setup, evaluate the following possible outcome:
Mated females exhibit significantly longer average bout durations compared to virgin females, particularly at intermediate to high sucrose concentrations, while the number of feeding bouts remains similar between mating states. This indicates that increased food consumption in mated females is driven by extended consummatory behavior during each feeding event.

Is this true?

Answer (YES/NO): NO